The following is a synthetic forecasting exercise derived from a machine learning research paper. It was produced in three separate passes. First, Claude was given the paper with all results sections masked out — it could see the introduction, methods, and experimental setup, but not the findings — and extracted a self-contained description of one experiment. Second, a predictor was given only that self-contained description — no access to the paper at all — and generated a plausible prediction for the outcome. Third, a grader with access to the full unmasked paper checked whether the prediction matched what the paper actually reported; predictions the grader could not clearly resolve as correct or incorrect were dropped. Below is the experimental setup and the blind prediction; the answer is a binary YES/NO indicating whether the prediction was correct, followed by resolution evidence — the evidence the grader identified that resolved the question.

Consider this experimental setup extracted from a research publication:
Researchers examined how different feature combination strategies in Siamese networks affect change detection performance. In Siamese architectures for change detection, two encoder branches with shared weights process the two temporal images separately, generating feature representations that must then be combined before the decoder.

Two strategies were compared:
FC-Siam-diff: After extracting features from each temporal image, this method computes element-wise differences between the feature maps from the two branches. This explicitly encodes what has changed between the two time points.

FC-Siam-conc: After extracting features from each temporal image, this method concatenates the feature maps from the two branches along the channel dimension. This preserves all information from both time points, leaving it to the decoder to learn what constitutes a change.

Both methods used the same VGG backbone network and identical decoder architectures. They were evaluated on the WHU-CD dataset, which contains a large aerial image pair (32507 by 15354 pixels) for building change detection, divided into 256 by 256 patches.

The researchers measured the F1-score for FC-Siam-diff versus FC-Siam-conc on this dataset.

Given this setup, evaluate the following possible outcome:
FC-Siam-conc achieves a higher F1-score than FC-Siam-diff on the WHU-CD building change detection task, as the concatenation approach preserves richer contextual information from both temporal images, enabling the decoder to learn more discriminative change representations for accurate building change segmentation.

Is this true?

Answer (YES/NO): YES